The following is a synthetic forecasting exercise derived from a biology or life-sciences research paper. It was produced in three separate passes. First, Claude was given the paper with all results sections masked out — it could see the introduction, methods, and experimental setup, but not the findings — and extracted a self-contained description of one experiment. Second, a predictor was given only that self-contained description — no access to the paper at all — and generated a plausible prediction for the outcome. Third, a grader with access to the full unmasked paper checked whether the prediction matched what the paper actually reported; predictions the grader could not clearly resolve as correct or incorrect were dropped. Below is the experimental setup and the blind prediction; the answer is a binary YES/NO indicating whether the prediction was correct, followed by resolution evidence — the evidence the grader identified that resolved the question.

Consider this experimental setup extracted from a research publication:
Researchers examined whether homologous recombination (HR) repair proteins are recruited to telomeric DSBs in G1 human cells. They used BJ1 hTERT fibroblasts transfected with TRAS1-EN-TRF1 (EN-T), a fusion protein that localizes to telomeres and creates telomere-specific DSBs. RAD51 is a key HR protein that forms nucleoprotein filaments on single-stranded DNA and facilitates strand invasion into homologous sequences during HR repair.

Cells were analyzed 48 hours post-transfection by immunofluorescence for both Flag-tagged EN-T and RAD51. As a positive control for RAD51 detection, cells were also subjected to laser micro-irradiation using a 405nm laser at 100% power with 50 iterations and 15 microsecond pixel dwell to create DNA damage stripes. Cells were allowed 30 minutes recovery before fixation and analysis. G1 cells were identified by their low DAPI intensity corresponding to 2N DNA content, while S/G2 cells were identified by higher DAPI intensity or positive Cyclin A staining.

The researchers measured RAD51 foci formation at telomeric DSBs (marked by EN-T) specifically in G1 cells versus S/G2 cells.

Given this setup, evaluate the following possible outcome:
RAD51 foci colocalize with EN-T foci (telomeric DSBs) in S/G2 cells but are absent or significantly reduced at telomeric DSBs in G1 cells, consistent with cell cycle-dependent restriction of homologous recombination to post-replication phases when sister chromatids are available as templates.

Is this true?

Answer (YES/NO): YES